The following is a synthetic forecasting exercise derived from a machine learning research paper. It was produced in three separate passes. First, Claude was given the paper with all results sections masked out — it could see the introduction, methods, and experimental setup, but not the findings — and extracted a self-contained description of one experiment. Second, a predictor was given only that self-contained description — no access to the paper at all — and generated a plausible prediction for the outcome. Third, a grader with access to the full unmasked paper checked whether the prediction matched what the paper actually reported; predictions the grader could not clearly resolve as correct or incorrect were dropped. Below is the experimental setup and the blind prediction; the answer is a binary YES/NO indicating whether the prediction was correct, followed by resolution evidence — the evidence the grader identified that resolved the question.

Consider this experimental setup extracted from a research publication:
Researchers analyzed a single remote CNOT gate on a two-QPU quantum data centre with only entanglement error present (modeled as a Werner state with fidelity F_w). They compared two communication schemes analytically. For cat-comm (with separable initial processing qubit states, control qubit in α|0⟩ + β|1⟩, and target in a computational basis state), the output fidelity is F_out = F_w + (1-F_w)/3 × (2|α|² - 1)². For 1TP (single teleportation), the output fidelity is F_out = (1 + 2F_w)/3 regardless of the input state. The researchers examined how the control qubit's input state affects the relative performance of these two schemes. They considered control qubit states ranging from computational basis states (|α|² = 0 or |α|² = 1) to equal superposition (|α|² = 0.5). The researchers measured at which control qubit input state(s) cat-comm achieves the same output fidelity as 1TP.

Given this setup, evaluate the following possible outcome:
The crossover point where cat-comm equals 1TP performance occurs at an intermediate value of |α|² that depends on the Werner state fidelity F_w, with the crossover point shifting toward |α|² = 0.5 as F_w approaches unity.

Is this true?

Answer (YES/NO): NO